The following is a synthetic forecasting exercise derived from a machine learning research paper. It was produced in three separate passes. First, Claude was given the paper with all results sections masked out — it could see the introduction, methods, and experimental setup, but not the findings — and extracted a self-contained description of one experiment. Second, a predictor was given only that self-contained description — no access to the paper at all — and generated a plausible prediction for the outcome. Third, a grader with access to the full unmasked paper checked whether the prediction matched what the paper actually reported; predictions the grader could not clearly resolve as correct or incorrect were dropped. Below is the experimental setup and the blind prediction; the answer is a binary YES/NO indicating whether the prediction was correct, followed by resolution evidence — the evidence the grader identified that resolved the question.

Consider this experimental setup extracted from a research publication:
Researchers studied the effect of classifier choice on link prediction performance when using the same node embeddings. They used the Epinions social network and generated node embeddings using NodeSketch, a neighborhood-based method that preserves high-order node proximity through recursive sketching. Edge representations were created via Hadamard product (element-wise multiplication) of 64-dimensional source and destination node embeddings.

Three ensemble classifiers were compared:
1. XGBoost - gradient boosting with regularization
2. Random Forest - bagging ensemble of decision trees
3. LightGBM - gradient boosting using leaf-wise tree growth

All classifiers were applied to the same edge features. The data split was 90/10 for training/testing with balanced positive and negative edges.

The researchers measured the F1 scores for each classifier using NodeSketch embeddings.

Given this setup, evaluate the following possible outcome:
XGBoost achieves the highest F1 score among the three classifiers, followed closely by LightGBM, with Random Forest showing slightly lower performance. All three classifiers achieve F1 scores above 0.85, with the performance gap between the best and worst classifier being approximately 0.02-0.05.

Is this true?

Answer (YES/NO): NO